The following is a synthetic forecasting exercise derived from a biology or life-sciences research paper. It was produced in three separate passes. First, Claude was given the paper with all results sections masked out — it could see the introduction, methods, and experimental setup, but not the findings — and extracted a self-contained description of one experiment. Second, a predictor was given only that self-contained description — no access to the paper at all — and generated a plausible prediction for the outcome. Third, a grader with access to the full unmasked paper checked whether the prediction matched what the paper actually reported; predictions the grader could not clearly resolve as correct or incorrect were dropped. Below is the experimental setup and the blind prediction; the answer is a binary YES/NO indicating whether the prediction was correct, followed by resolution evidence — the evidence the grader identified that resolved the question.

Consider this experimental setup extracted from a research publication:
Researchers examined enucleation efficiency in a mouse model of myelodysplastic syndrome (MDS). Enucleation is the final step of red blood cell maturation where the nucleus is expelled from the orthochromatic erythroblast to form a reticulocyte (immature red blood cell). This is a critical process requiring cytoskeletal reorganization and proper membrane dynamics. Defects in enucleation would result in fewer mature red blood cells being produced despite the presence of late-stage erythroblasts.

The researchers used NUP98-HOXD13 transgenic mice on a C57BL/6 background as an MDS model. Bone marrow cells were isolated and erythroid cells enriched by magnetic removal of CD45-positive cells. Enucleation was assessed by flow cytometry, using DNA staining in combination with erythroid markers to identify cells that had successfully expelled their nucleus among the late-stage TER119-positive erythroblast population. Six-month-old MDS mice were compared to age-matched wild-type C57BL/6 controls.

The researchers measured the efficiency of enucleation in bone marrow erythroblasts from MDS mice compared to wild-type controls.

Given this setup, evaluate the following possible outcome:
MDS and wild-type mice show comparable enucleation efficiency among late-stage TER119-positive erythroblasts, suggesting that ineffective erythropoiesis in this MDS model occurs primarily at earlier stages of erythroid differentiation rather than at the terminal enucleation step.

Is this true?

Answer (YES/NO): NO